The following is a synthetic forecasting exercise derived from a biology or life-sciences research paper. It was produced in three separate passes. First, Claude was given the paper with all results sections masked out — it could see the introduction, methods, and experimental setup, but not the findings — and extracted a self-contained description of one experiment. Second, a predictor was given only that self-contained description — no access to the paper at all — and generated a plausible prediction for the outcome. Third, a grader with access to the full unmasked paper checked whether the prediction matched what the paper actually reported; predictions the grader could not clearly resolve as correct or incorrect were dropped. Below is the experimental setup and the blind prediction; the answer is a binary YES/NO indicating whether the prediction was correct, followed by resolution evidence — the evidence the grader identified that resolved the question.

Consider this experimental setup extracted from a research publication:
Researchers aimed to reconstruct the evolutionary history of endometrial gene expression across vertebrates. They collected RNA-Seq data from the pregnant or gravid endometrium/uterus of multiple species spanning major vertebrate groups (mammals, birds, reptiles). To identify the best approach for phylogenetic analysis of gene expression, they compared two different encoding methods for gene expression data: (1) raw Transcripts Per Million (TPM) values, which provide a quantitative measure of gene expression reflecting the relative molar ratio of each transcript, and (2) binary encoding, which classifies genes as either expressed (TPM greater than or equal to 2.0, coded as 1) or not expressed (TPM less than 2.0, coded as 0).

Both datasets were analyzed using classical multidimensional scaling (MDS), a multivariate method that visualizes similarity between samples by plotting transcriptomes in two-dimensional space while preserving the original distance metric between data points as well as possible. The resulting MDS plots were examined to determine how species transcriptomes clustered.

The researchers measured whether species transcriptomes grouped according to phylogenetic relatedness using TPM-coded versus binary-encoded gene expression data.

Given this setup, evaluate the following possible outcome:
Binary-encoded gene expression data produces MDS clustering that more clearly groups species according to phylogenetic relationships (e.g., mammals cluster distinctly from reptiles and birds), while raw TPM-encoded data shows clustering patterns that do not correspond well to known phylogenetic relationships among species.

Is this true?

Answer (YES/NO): YES